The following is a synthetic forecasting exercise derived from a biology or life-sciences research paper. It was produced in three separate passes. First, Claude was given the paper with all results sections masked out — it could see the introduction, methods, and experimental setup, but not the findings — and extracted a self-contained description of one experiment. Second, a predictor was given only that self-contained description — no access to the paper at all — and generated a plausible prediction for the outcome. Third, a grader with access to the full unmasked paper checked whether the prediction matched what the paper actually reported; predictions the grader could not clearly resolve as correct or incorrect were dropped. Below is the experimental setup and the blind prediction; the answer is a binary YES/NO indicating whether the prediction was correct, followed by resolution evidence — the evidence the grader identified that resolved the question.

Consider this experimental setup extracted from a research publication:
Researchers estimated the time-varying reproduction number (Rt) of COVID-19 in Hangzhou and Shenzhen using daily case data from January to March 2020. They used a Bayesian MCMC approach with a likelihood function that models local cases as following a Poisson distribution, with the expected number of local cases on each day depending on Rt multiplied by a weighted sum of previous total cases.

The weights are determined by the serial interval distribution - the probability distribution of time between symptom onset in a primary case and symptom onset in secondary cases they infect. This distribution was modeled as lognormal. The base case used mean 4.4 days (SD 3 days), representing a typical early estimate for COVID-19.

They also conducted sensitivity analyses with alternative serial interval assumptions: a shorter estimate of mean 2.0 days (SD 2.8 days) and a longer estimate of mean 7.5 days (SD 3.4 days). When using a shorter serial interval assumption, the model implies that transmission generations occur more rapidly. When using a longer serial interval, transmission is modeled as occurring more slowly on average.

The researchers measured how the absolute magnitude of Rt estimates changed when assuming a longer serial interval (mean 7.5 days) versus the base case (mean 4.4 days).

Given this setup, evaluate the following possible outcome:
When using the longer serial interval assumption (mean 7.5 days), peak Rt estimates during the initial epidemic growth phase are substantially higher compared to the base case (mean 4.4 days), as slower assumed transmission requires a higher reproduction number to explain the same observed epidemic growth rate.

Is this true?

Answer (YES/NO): NO